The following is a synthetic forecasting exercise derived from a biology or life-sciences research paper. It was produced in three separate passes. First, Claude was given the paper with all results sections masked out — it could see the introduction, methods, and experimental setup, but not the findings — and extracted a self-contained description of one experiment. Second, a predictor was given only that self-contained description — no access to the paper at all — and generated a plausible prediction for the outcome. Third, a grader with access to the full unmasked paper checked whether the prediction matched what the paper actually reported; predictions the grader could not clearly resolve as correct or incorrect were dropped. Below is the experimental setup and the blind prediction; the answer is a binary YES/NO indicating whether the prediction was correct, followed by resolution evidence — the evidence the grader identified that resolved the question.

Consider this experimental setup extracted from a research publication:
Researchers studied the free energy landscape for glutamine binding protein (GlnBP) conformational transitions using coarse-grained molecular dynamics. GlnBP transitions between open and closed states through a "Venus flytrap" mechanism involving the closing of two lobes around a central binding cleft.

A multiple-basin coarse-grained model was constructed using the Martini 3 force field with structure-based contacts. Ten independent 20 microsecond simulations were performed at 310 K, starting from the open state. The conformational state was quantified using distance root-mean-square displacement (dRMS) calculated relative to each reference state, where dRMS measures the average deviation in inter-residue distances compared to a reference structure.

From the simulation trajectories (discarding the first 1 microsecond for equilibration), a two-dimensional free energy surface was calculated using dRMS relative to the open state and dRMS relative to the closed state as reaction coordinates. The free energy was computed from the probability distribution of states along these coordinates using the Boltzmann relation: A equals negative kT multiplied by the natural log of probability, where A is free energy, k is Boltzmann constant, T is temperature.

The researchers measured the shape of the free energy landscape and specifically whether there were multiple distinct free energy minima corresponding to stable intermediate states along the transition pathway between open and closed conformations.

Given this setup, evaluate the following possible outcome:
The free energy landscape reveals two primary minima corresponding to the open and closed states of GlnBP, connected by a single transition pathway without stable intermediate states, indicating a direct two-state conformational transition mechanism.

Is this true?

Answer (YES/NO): YES